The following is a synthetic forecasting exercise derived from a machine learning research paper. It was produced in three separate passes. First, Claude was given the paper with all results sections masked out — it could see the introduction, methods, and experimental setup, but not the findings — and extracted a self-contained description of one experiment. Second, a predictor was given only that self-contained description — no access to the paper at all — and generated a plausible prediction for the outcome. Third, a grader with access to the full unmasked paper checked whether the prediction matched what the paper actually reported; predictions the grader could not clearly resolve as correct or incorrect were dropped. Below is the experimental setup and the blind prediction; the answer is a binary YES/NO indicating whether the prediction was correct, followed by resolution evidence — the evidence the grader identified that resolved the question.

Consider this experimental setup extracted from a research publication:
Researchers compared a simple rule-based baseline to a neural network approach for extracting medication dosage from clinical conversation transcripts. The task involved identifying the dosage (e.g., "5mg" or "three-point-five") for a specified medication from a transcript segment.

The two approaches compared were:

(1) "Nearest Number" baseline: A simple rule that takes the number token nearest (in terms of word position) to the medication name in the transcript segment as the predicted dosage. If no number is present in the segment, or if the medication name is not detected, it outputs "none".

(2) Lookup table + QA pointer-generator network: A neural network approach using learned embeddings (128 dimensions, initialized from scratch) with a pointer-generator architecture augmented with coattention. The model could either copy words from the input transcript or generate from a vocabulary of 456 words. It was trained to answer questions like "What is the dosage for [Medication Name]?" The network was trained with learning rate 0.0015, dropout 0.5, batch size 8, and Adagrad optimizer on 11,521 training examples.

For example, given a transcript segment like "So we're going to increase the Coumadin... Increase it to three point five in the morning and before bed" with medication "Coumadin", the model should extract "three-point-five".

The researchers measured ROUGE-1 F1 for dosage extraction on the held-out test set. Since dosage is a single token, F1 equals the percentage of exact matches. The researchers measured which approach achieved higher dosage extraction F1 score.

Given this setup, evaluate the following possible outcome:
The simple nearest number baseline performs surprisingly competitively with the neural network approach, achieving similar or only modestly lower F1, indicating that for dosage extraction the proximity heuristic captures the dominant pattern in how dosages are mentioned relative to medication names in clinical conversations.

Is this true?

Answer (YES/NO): NO